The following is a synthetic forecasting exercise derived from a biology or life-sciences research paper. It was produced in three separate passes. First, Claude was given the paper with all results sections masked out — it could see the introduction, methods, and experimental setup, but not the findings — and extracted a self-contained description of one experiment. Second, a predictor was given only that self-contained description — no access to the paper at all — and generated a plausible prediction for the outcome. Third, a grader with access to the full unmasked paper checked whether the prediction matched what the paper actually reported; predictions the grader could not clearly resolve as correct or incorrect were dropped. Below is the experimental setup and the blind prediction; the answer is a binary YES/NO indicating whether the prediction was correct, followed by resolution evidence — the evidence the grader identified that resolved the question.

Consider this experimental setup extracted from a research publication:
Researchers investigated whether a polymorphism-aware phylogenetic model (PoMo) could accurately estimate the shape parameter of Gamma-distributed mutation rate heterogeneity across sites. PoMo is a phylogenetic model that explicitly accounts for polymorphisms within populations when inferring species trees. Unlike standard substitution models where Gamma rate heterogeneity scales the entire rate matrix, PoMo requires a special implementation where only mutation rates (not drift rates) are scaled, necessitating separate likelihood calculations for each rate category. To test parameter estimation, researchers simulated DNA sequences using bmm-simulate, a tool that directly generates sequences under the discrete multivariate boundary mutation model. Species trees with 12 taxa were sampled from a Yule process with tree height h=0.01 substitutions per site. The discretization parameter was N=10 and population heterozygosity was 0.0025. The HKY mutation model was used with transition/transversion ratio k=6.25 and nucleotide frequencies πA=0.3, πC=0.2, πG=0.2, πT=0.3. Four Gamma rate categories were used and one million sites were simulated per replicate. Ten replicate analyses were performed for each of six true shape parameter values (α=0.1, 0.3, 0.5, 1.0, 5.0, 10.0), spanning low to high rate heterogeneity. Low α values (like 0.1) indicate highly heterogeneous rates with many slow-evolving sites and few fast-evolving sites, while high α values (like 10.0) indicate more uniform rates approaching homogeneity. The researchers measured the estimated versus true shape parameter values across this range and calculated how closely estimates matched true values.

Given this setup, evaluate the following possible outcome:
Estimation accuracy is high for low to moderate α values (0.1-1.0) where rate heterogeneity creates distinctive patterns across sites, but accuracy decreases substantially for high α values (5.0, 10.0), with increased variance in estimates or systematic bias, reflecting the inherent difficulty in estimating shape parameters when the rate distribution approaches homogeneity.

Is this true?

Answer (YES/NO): NO